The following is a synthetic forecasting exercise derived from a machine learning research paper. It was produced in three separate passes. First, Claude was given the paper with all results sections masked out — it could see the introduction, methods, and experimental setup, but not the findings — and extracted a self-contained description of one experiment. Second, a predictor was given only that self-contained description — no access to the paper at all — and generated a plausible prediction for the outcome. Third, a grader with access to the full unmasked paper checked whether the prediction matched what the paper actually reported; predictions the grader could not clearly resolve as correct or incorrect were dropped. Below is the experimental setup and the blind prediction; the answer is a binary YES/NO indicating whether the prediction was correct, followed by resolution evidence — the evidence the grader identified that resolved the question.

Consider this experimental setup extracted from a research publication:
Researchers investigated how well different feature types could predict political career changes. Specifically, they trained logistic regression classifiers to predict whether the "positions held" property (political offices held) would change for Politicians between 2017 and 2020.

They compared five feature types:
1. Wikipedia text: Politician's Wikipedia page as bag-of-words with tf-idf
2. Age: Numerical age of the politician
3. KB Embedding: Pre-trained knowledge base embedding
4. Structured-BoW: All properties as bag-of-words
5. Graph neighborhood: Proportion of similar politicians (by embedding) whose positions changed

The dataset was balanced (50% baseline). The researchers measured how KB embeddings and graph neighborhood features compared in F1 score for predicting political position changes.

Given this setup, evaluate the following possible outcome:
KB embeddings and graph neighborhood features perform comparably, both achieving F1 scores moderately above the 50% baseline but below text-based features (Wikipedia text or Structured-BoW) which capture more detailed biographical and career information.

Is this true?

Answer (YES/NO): NO